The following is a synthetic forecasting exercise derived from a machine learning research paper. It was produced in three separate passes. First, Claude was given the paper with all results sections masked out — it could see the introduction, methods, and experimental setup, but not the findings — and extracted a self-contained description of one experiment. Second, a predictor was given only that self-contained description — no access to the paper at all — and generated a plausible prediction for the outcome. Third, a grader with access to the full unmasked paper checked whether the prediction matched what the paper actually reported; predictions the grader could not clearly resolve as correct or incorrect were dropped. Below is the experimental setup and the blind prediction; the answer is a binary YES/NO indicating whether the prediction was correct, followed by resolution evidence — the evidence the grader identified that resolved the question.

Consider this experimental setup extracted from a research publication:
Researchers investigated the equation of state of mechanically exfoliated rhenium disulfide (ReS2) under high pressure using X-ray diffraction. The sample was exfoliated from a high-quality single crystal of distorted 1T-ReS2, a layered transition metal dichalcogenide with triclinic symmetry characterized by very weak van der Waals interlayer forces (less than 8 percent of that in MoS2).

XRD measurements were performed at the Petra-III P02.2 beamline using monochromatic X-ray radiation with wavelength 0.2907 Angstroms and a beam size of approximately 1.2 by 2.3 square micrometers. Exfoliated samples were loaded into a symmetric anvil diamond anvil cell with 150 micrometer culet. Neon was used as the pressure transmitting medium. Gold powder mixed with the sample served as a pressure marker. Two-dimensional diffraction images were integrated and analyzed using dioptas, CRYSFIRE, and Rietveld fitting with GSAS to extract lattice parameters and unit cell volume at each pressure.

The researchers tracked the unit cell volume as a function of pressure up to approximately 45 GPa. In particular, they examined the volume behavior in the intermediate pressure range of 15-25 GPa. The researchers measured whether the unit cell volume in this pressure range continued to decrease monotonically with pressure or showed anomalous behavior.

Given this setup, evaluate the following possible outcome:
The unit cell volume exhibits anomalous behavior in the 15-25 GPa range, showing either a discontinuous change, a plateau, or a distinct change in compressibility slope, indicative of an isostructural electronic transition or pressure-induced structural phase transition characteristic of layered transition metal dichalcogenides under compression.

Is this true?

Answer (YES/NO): YES